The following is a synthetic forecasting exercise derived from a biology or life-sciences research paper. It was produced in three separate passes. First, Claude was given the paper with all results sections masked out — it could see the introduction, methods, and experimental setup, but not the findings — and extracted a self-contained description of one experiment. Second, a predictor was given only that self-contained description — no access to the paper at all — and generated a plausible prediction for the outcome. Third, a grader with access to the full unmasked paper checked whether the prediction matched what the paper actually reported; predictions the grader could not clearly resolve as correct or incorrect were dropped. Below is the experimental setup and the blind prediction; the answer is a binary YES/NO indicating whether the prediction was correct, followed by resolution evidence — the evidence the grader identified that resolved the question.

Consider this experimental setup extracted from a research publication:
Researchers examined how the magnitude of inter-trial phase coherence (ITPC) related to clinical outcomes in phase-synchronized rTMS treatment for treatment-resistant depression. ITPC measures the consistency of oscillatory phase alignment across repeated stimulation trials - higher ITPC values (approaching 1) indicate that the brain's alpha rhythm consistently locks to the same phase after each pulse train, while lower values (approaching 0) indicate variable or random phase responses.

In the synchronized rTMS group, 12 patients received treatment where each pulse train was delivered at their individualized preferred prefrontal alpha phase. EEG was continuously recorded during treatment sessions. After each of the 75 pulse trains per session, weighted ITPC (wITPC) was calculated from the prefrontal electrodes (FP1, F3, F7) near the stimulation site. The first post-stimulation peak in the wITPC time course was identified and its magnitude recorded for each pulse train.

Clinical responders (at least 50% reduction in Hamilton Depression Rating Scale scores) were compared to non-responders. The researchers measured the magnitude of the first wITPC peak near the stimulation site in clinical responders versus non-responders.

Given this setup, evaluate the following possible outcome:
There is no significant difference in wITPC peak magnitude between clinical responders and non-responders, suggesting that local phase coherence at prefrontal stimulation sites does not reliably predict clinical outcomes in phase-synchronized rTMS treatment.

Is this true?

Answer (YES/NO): YES